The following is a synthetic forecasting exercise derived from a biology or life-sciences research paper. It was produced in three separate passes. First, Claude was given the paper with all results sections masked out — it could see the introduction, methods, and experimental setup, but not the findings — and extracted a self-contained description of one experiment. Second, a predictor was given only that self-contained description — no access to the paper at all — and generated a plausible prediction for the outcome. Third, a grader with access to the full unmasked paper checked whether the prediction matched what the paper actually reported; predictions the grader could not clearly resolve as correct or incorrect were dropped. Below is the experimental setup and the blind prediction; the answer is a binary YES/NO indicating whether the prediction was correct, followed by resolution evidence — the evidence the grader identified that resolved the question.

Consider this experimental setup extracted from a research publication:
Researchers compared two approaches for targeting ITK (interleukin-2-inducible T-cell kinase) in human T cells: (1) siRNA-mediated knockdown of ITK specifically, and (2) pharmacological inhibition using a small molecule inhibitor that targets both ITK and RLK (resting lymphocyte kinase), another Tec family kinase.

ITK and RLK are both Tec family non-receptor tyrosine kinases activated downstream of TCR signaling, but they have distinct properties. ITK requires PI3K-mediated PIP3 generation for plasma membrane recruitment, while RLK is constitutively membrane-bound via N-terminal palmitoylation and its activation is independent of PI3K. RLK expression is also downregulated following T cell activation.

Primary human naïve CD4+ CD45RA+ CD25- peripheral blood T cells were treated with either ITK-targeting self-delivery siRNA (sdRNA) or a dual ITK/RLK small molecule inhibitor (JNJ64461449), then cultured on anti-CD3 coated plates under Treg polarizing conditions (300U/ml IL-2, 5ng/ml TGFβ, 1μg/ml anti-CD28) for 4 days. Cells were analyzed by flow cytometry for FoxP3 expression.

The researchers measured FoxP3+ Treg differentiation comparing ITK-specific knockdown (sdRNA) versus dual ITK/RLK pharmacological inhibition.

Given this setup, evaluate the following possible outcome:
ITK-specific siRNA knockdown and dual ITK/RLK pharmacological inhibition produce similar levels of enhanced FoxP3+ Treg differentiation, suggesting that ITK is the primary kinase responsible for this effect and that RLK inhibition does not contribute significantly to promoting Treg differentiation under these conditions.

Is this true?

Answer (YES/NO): NO